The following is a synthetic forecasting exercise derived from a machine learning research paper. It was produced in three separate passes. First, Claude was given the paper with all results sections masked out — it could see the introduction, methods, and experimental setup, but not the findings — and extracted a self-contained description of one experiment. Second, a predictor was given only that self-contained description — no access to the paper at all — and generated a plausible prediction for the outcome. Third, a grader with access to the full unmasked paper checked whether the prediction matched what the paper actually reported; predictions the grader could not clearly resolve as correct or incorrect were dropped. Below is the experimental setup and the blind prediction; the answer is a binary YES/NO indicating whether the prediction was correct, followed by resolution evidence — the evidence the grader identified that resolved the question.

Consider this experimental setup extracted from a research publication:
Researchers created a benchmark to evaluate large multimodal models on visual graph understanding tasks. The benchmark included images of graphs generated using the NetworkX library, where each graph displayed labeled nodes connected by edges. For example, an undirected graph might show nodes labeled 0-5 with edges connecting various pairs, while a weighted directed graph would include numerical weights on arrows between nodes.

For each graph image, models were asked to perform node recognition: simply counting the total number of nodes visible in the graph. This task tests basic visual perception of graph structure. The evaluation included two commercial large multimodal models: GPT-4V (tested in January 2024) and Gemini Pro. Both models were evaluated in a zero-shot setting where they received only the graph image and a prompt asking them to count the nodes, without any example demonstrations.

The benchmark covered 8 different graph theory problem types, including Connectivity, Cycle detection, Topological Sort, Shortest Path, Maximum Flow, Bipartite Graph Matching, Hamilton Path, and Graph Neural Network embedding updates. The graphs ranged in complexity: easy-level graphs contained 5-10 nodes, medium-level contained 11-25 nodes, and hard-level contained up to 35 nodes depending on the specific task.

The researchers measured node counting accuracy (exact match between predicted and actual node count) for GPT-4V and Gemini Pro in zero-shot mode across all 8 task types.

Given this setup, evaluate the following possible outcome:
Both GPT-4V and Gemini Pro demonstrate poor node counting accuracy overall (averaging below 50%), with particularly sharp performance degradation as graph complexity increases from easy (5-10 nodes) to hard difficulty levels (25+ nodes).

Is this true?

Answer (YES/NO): NO